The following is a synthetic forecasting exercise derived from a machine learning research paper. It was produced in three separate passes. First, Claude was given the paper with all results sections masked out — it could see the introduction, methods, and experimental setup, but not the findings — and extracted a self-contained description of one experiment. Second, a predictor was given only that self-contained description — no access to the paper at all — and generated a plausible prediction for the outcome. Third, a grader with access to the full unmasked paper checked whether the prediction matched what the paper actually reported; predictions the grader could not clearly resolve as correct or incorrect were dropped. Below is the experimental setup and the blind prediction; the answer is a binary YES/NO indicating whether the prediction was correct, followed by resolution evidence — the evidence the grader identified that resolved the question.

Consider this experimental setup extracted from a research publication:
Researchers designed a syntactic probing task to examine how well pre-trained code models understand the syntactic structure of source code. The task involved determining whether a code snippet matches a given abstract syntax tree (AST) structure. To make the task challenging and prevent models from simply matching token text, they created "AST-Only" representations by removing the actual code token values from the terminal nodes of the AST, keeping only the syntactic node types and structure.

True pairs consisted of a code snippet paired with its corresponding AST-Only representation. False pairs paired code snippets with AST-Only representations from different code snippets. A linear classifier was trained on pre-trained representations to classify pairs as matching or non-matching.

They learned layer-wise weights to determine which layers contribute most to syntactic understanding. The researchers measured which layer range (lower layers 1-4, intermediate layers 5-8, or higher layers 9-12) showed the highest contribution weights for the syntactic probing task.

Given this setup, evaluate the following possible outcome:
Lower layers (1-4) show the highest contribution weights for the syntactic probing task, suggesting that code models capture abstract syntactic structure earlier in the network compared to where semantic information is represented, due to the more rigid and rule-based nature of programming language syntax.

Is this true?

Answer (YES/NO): NO